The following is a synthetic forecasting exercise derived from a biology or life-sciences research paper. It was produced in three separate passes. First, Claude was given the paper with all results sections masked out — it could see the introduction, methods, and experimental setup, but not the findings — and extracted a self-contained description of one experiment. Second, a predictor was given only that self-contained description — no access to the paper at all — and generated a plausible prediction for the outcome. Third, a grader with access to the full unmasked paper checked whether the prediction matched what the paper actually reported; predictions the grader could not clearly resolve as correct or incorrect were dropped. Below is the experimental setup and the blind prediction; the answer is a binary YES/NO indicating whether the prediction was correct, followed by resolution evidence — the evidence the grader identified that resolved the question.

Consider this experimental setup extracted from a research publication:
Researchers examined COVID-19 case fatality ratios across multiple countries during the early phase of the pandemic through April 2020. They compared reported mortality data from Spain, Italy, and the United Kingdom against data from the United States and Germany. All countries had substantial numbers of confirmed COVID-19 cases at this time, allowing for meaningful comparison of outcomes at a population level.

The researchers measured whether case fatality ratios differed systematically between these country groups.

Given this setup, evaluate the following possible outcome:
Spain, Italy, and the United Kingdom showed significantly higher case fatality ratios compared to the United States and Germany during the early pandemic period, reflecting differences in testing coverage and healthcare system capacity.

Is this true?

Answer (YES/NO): YES